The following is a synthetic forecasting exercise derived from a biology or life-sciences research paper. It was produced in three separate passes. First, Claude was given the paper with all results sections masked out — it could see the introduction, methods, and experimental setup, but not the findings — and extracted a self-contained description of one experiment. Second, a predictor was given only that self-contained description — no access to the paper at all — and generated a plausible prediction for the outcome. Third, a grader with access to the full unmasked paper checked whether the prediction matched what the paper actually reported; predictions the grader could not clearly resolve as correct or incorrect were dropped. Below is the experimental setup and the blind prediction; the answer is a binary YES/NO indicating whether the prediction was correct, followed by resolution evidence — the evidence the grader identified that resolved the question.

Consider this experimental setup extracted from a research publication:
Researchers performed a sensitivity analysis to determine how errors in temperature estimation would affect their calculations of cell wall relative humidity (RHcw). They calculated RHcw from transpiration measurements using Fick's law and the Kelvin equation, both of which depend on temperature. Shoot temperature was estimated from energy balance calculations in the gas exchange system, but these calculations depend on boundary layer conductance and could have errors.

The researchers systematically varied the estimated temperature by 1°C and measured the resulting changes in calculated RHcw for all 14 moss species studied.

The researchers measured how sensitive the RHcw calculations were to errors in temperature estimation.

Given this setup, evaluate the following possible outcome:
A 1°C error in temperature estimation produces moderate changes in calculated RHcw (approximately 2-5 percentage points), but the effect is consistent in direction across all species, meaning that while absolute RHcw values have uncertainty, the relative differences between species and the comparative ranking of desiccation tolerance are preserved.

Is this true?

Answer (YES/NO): NO